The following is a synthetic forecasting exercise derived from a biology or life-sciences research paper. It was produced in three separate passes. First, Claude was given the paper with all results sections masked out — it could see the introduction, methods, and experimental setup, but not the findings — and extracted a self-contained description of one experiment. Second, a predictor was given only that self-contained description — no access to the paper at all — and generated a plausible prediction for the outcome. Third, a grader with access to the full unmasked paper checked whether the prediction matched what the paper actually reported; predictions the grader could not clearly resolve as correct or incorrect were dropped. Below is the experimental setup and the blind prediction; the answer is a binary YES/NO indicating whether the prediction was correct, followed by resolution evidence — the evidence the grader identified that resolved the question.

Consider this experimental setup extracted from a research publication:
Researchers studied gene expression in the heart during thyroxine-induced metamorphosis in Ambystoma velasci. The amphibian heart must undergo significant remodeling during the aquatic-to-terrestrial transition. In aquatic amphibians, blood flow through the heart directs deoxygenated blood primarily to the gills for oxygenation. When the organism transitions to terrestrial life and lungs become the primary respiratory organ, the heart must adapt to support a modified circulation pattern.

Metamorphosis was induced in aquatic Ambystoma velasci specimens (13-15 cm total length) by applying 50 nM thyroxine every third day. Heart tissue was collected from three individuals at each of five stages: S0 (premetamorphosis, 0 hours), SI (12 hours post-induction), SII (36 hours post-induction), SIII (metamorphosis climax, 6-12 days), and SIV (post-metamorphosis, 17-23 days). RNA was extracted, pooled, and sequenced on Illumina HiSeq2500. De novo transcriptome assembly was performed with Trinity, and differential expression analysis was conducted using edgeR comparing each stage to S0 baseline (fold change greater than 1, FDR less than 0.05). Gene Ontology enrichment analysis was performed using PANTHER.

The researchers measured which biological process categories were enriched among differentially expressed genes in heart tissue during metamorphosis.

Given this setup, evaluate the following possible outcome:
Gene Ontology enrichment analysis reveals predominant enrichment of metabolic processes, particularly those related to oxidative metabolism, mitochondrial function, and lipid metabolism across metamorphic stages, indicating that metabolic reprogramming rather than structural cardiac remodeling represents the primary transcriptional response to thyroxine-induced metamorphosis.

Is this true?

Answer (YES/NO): NO